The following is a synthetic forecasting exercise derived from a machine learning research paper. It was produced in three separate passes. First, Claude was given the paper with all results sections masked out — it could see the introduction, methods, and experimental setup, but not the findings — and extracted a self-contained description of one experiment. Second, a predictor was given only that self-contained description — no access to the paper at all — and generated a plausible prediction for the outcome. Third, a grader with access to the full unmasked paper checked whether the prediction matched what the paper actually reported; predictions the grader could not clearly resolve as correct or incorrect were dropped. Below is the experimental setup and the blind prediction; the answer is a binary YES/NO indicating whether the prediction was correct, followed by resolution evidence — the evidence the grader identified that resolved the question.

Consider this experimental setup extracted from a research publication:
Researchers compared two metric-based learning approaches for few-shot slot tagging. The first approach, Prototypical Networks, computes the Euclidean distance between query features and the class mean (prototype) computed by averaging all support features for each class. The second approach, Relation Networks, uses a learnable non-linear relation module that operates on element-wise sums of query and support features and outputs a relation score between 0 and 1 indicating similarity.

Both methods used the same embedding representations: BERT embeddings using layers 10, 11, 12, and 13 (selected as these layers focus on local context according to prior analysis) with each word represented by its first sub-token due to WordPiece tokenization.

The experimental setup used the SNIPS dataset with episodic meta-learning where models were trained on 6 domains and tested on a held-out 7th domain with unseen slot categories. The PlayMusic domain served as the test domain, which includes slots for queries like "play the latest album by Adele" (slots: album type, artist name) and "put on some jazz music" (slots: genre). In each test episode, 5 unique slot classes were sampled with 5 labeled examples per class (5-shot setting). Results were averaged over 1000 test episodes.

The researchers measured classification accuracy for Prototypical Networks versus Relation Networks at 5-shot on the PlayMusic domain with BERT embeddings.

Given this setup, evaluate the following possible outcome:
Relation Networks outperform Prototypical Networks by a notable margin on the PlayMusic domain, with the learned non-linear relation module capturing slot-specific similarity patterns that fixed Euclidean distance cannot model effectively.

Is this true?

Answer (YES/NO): NO